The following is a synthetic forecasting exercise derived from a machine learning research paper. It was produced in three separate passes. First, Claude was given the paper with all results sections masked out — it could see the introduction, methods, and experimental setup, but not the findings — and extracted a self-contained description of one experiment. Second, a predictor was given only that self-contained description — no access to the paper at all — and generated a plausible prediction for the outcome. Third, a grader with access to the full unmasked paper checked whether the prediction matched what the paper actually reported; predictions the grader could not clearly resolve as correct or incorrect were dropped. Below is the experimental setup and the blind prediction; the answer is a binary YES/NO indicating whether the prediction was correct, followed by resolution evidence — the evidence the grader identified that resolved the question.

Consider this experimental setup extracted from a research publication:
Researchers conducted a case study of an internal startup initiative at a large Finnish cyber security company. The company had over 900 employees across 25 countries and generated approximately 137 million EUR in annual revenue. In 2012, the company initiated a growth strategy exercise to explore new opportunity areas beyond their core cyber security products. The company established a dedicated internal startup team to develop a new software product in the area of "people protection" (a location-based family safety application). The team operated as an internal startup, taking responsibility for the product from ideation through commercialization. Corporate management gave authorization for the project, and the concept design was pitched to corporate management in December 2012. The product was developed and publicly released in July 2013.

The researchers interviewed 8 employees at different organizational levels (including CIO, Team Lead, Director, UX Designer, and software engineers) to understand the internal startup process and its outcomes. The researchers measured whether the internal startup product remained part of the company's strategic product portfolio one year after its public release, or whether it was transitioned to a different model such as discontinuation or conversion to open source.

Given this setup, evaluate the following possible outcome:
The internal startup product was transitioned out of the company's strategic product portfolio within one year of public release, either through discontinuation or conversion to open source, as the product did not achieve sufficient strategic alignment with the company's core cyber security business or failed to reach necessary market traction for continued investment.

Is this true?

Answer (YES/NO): YES